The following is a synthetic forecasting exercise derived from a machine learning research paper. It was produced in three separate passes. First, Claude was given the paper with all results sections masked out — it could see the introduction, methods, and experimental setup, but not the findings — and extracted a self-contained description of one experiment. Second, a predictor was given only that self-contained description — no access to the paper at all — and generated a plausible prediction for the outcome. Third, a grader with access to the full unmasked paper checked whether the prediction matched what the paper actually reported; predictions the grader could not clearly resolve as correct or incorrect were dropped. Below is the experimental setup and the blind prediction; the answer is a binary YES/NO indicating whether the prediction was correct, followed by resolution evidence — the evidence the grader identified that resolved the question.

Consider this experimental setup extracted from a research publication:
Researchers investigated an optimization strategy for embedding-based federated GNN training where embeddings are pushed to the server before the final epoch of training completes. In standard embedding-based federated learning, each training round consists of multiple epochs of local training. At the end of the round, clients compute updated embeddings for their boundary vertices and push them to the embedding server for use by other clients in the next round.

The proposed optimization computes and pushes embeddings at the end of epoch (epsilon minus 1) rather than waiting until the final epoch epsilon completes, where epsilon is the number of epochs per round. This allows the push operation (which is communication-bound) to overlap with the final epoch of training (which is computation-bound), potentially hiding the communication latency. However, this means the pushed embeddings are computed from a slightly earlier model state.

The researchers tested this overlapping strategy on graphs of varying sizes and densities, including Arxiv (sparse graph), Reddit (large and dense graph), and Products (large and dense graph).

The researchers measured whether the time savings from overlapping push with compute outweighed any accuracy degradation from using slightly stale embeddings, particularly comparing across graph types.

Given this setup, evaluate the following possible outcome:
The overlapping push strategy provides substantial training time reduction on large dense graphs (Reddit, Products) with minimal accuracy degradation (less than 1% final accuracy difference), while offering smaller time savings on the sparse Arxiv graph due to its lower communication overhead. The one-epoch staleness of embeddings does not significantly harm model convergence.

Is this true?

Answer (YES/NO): NO